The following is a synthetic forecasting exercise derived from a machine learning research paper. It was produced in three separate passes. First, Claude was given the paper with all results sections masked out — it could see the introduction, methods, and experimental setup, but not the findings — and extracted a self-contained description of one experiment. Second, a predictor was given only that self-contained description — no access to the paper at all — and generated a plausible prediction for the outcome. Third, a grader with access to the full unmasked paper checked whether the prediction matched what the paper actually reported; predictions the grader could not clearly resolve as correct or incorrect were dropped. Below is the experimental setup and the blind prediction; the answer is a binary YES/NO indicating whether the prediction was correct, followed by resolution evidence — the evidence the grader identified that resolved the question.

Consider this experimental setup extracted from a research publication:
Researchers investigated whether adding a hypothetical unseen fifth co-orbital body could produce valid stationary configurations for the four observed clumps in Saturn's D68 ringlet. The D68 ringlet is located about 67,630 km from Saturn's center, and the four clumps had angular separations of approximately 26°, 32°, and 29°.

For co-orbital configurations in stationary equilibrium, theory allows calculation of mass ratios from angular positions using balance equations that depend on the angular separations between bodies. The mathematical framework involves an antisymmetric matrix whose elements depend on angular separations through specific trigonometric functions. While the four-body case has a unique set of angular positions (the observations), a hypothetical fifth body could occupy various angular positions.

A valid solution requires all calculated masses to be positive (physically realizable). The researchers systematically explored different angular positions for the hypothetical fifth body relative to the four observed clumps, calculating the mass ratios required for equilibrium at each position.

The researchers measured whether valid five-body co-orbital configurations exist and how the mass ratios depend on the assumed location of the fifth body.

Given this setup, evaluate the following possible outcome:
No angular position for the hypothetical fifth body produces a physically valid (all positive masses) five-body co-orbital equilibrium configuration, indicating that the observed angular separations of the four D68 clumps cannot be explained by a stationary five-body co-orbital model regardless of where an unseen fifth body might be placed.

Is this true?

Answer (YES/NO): NO